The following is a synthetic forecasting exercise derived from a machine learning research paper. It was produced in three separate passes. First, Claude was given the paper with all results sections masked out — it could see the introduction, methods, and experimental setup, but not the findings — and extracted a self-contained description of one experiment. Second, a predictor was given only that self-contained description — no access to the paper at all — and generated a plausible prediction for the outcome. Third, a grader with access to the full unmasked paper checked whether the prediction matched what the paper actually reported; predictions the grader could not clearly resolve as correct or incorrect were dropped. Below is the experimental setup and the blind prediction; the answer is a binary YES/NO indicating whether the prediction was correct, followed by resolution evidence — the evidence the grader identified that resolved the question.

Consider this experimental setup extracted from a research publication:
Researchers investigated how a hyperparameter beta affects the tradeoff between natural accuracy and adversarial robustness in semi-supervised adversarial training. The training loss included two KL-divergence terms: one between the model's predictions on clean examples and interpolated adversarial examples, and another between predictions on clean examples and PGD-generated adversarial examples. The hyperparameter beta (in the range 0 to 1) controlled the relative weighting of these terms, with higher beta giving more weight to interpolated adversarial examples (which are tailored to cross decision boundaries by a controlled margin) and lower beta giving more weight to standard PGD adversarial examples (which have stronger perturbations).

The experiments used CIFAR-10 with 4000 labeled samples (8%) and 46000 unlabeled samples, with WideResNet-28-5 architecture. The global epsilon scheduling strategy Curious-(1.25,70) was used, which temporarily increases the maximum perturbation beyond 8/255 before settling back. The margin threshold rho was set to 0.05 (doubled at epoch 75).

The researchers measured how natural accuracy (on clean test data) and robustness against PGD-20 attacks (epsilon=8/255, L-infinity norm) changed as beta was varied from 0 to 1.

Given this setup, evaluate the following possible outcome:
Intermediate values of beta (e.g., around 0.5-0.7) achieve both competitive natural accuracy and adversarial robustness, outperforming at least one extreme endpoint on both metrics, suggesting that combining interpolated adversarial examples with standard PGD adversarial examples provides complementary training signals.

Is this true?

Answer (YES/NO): NO